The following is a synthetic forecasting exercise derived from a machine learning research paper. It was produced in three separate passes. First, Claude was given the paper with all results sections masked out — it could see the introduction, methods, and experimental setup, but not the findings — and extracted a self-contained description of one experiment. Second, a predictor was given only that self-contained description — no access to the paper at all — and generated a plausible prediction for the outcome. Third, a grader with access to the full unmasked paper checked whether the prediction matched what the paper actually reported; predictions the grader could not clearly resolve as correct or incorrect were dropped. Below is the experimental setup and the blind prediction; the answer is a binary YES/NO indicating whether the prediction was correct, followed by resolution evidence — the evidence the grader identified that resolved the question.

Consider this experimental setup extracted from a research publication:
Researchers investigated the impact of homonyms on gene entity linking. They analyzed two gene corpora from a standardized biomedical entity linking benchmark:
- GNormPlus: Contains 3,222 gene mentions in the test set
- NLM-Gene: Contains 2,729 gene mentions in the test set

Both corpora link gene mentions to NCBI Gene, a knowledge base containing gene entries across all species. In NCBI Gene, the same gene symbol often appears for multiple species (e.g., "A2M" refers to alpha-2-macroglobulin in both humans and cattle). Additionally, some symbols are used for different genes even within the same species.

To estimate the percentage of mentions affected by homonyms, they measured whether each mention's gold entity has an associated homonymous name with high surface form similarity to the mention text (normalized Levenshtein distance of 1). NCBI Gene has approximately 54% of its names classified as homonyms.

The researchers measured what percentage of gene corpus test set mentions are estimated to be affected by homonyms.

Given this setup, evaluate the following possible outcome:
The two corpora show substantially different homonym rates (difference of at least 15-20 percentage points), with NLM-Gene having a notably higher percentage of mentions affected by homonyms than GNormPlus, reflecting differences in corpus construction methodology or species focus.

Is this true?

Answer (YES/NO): NO